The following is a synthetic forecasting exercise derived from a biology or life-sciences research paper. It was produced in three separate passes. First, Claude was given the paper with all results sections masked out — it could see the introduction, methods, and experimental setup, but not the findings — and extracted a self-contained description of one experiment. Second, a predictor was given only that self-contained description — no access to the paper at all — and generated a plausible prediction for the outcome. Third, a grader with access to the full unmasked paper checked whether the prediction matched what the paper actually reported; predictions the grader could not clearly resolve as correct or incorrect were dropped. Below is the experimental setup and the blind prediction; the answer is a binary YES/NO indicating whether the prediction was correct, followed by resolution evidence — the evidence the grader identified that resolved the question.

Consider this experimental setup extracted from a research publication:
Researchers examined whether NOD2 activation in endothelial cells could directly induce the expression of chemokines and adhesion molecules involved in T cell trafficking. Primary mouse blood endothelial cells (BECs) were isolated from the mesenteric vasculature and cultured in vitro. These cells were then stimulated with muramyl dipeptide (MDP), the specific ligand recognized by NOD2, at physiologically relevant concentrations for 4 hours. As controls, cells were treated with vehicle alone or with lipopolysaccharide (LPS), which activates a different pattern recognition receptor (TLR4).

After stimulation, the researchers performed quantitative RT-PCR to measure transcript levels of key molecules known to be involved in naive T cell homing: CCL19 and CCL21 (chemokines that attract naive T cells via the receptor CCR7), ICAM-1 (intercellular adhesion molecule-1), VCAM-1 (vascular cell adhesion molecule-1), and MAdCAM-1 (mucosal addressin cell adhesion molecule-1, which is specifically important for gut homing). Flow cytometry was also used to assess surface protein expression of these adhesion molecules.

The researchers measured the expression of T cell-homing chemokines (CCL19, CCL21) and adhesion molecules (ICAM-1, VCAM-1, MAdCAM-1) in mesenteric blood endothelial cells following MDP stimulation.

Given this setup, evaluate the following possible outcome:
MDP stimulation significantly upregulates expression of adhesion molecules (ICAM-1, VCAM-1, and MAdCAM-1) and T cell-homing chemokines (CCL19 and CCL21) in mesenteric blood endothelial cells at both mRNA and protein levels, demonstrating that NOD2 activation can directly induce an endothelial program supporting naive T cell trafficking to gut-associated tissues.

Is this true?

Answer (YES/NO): NO